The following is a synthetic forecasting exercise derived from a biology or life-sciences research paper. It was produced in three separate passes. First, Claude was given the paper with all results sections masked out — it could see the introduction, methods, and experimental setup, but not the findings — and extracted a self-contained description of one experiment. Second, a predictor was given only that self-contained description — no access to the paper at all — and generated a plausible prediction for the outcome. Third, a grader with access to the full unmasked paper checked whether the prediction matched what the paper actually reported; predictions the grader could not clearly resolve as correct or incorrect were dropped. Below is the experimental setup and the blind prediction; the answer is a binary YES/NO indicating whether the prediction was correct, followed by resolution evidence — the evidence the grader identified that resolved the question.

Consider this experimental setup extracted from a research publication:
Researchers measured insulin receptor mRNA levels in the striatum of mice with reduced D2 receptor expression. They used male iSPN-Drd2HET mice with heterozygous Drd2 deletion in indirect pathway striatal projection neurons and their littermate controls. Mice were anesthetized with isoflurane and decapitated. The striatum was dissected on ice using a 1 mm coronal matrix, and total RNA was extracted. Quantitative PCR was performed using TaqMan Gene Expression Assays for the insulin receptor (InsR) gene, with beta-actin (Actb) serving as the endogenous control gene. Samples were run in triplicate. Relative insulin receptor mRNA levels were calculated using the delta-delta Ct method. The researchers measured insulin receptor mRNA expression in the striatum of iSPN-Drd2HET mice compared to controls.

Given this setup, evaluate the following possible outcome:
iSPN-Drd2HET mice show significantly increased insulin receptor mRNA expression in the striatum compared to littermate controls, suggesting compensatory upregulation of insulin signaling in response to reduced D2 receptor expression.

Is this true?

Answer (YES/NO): NO